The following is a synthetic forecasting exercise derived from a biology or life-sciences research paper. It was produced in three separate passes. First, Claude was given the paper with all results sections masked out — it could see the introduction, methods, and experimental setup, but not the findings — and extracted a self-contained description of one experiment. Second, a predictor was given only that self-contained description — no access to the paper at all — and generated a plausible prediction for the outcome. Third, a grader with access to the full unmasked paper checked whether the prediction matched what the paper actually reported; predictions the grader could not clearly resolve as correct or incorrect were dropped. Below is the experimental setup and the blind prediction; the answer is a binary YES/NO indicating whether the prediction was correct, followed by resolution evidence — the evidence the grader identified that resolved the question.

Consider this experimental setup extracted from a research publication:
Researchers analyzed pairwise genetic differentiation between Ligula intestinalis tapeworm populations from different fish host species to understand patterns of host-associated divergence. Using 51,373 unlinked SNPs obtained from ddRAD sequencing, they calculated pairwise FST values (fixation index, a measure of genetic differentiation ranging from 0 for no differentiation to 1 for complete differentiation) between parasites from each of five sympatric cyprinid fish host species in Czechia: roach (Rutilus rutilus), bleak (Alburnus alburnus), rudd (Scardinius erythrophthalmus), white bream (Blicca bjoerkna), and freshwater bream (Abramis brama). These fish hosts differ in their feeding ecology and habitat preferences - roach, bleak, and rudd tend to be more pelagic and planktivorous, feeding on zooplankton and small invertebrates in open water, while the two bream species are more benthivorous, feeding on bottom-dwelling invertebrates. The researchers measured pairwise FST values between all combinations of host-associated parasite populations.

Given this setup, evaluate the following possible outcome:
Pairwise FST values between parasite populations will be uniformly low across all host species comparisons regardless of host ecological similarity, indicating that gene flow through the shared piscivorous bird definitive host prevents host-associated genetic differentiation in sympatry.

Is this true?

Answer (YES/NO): NO